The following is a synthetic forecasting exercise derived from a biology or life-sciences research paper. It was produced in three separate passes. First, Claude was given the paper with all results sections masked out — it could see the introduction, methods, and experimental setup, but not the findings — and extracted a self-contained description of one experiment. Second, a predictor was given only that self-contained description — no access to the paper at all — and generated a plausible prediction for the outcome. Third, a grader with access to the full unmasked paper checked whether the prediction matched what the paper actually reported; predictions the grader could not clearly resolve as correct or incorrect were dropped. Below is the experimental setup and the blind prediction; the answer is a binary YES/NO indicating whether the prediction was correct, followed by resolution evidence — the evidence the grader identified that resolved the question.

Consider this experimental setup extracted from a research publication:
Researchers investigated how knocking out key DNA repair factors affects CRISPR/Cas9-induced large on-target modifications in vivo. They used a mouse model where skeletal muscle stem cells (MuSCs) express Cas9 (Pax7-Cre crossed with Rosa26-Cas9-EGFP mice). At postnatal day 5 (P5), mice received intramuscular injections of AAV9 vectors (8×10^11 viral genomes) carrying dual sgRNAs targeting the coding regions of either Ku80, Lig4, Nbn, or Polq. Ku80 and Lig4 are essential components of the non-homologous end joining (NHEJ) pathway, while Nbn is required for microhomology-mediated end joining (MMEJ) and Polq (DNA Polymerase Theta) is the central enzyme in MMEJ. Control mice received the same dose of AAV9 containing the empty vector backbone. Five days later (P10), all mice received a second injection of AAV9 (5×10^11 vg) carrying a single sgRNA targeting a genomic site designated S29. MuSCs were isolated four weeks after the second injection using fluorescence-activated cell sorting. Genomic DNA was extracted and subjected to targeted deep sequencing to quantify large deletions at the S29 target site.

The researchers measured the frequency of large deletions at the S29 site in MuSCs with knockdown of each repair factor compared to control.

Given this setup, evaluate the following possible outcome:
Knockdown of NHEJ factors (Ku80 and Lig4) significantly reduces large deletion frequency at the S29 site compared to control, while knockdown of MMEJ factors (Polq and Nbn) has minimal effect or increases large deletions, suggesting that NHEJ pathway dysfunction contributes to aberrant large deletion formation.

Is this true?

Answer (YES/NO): NO